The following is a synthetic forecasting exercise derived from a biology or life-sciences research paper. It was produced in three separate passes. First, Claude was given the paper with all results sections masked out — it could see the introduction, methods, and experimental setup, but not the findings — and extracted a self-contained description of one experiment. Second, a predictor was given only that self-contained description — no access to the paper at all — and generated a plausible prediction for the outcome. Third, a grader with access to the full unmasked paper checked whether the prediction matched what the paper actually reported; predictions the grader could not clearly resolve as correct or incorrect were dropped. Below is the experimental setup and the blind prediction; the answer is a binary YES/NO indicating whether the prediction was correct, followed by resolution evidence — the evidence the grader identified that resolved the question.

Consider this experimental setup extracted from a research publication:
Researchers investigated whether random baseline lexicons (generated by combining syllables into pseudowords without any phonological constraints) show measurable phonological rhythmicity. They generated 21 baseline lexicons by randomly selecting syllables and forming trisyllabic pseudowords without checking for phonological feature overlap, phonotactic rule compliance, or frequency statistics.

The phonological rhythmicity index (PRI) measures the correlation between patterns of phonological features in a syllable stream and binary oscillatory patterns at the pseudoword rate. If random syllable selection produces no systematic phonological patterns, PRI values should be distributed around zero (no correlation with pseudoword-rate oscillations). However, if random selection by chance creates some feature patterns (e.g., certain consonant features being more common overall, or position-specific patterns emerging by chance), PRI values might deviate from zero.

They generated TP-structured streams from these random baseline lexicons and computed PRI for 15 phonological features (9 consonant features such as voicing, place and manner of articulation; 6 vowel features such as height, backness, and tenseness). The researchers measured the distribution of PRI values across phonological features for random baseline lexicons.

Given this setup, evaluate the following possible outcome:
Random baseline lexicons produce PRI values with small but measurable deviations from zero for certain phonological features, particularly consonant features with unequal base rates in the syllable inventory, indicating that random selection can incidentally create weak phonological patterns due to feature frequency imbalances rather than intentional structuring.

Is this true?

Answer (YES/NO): NO